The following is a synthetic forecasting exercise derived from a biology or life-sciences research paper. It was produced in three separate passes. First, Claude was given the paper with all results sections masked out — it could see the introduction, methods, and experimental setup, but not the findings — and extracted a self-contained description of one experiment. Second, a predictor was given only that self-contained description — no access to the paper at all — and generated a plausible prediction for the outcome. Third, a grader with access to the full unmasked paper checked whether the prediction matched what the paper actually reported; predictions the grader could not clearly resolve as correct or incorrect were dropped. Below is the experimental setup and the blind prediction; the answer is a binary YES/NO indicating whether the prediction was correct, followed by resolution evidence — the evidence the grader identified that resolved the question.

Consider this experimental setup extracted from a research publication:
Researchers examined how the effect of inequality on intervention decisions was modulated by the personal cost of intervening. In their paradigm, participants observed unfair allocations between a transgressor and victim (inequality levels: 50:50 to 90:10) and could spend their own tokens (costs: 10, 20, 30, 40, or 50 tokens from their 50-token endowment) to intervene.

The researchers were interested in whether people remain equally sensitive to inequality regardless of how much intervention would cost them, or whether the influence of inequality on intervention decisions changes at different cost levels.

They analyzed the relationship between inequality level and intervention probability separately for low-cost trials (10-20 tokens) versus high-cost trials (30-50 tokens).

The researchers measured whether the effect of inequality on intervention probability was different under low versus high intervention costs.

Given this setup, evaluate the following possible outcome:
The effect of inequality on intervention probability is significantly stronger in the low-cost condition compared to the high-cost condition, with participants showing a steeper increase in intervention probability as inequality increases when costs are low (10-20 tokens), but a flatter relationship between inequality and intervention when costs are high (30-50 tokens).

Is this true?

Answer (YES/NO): YES